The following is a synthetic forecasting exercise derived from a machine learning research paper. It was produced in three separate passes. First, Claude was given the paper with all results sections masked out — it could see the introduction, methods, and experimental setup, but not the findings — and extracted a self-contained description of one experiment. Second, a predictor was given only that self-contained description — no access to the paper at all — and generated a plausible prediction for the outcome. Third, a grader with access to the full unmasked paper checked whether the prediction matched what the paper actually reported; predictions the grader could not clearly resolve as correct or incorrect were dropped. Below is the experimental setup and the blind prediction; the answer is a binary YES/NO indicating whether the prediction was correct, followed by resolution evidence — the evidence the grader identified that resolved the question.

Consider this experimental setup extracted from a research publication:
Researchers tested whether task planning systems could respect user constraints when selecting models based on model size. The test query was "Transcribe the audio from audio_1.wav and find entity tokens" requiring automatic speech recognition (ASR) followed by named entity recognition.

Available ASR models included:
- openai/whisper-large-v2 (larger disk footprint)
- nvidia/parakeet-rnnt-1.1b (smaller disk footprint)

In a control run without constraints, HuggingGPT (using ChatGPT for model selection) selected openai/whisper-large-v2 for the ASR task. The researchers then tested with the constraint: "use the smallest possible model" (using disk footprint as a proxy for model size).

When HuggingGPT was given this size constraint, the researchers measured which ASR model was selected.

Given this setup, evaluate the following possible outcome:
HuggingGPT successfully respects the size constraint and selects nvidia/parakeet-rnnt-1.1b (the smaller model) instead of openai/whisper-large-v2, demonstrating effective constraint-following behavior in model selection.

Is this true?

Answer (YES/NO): NO